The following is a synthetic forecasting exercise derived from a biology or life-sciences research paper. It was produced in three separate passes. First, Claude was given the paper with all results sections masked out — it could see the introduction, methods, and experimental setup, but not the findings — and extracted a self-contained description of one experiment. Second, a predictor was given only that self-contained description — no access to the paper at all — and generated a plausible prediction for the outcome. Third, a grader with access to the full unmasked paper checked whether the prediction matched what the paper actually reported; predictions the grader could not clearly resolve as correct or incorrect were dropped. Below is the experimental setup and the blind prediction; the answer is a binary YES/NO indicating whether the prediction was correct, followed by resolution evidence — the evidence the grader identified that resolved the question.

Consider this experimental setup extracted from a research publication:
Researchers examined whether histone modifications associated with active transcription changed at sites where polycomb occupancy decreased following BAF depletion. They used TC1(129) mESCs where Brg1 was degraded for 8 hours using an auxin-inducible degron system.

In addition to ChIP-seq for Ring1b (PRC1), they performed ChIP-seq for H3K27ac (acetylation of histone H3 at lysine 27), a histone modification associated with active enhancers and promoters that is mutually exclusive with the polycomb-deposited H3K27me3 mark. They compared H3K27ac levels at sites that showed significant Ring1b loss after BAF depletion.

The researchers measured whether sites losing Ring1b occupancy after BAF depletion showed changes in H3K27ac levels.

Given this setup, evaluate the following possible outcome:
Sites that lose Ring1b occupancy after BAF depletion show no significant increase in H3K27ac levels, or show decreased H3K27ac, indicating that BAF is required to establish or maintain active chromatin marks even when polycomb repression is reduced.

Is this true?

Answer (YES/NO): NO